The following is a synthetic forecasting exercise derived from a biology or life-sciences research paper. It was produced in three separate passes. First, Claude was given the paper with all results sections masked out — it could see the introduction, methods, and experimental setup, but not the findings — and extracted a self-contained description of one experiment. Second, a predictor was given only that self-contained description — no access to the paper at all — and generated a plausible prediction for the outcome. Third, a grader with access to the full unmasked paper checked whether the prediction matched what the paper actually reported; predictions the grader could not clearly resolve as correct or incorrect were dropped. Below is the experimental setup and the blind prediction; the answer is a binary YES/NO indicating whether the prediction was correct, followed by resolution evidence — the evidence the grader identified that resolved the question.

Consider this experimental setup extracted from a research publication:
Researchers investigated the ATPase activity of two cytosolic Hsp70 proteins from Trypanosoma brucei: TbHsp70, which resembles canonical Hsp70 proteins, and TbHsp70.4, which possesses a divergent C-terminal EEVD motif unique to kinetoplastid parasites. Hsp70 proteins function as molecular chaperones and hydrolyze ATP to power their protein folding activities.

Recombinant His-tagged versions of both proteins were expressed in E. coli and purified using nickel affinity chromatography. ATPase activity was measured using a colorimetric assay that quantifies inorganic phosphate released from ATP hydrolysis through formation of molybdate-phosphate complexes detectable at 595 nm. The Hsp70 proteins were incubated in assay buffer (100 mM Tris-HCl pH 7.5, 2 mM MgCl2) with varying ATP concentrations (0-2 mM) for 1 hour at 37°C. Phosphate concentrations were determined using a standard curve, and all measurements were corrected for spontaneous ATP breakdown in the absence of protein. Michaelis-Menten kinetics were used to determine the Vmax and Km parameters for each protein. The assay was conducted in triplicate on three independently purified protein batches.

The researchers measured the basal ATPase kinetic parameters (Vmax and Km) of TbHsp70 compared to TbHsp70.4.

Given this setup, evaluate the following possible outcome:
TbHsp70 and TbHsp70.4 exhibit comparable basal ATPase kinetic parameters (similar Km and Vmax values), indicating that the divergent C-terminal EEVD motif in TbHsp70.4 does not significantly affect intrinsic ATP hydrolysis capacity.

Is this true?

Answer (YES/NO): NO